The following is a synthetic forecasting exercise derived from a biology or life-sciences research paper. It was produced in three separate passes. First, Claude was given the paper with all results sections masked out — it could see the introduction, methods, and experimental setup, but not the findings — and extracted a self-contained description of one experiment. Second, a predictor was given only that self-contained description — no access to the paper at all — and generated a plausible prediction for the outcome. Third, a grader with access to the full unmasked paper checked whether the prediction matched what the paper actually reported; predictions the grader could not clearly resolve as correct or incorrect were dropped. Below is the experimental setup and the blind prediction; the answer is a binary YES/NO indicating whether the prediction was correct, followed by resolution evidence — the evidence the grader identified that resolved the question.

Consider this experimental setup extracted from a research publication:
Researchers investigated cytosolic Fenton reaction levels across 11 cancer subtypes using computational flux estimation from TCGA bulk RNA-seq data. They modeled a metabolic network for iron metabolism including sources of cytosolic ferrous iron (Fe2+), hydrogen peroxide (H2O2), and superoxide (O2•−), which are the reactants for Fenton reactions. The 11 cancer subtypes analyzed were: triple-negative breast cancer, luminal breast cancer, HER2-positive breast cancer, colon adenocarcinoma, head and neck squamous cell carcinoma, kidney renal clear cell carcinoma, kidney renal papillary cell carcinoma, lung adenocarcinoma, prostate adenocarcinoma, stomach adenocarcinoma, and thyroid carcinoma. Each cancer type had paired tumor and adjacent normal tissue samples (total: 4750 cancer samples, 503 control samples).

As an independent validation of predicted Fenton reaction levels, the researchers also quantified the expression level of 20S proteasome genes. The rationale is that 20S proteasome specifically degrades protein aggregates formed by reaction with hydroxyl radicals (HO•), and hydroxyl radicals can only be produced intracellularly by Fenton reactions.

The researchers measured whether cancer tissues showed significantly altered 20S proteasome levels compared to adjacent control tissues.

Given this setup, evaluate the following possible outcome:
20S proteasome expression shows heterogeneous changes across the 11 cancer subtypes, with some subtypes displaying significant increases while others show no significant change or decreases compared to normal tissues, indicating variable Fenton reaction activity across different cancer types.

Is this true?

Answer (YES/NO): NO